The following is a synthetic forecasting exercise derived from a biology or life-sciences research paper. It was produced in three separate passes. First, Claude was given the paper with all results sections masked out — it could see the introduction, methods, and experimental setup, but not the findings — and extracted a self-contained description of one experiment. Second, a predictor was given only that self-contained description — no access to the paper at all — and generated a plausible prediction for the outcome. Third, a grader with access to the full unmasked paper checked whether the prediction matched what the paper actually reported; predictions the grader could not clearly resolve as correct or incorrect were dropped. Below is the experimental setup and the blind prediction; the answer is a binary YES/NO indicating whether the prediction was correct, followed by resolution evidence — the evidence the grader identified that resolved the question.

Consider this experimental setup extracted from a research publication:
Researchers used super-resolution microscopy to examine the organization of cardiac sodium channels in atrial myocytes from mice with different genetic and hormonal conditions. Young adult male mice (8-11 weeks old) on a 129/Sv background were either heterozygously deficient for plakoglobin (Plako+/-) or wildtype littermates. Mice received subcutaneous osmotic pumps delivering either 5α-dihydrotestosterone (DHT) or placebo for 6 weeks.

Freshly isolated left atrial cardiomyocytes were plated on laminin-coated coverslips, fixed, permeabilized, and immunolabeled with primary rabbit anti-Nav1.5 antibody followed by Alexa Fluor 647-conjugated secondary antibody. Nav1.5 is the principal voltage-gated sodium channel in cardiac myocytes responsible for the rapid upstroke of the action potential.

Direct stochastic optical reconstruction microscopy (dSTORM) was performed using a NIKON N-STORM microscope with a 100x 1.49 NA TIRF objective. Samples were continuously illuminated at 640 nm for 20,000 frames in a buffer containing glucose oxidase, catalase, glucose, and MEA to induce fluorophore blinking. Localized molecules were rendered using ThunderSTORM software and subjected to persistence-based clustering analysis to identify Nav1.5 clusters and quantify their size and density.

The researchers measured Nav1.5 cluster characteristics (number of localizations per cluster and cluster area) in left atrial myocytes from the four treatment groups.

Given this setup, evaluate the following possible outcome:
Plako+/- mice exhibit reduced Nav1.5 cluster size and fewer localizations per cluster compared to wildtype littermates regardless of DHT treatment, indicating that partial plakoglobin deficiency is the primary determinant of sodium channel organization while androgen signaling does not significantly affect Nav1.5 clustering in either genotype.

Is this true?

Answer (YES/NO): NO